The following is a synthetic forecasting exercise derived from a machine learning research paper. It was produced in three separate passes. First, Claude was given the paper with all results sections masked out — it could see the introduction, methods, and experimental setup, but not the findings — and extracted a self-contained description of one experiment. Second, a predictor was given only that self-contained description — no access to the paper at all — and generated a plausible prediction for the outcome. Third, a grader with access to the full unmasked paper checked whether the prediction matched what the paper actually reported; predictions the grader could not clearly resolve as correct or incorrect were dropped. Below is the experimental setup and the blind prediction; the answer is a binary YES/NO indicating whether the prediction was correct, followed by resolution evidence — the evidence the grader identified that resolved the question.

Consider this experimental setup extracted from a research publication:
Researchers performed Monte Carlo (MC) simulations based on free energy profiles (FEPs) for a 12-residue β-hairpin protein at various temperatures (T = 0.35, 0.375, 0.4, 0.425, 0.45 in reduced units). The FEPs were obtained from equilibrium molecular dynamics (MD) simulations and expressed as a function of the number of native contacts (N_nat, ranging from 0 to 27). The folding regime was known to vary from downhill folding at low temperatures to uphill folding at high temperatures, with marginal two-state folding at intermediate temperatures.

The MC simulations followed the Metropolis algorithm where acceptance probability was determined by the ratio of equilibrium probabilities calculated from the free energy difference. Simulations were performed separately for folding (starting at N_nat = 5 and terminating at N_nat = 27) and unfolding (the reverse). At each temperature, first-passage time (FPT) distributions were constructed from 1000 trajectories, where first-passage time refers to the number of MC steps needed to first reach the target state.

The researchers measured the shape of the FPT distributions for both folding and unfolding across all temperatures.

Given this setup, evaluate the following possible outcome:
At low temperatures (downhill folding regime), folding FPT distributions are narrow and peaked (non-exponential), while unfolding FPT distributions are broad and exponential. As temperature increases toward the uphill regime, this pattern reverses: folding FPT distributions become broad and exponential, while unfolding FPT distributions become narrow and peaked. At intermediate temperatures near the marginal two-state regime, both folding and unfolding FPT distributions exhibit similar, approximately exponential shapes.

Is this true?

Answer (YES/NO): NO